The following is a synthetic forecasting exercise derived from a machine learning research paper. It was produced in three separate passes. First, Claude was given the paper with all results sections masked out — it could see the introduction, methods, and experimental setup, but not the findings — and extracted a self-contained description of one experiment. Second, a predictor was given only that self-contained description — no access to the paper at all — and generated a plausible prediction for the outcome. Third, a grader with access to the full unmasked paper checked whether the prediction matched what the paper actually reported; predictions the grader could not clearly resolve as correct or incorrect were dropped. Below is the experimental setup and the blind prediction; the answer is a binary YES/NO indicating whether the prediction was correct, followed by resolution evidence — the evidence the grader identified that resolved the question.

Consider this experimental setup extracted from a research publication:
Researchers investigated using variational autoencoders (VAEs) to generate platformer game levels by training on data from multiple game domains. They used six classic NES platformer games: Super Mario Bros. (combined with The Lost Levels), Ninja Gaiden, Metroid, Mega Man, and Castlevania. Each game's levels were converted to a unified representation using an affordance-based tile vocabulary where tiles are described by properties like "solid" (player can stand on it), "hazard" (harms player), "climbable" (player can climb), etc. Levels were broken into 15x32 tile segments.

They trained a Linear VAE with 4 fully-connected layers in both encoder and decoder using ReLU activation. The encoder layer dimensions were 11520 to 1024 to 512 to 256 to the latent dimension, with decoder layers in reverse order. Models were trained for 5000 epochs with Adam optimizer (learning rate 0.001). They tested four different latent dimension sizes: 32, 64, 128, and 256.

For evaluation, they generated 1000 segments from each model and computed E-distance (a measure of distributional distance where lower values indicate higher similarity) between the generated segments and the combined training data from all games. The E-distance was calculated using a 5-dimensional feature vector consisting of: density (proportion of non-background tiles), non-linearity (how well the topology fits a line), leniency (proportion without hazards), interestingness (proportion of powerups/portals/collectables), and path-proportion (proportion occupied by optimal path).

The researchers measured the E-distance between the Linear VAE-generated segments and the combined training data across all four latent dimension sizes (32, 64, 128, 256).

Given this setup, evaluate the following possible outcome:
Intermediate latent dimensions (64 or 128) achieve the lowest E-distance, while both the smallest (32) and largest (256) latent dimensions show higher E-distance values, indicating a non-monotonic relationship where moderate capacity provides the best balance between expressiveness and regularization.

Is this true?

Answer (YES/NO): NO